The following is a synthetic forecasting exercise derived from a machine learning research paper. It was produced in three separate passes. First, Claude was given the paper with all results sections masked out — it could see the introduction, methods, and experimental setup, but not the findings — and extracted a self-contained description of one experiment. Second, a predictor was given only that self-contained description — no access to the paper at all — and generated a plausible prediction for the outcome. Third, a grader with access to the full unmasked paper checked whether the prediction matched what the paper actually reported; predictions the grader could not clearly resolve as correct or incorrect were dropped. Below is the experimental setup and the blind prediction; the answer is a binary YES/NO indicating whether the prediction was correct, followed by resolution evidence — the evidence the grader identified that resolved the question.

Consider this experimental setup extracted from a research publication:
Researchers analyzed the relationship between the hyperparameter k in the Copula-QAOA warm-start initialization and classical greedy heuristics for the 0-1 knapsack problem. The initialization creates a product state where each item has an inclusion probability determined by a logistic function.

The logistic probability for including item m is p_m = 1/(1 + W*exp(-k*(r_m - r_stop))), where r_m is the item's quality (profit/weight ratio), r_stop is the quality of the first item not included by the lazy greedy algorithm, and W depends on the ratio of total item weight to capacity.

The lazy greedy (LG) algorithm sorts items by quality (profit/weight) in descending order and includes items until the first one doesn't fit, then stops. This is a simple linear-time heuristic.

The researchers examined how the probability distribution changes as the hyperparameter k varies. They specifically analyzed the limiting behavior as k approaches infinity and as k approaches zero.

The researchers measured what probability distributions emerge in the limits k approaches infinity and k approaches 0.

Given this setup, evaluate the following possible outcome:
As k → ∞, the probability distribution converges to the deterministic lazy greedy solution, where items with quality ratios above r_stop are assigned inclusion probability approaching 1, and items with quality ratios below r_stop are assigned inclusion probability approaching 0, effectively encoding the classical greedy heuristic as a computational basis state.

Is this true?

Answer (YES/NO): YES